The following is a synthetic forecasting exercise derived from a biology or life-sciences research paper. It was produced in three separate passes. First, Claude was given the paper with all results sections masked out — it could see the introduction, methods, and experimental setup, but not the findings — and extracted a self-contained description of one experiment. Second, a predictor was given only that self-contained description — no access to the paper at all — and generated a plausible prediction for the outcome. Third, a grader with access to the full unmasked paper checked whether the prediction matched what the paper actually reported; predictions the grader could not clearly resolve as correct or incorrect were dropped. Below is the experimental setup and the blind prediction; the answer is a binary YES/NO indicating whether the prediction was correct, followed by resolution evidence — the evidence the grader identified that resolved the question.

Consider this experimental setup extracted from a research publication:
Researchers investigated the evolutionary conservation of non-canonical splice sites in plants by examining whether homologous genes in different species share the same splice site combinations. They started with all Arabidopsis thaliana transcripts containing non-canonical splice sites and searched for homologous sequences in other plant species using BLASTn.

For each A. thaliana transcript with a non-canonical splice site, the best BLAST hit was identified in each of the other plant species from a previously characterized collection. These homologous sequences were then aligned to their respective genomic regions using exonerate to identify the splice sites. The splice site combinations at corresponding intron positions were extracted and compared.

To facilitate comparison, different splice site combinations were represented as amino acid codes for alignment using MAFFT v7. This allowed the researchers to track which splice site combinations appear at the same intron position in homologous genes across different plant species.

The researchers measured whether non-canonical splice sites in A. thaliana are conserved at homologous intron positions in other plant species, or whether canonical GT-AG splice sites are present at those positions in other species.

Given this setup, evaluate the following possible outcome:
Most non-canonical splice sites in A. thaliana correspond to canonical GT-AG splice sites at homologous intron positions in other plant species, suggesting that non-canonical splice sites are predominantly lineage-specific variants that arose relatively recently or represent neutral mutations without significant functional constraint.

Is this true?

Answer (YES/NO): NO